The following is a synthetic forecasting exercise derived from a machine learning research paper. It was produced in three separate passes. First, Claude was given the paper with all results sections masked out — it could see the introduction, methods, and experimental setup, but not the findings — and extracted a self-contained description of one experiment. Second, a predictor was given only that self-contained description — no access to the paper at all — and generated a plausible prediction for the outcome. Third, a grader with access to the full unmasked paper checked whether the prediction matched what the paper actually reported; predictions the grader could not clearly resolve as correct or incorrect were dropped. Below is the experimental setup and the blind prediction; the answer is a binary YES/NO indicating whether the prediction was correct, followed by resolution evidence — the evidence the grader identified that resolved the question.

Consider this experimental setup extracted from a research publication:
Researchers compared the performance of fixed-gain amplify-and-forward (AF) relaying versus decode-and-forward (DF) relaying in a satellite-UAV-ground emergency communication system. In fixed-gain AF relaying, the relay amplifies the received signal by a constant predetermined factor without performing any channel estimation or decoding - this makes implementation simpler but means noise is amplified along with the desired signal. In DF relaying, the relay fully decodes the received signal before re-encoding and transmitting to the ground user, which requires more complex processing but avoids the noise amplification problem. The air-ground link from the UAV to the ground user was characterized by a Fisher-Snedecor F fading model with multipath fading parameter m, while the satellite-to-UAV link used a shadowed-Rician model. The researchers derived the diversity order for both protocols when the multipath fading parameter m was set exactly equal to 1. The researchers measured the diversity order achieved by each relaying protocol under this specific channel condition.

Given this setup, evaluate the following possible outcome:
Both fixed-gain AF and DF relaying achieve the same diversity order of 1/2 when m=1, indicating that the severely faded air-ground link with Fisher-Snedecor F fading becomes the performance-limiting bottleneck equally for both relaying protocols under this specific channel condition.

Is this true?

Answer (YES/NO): NO